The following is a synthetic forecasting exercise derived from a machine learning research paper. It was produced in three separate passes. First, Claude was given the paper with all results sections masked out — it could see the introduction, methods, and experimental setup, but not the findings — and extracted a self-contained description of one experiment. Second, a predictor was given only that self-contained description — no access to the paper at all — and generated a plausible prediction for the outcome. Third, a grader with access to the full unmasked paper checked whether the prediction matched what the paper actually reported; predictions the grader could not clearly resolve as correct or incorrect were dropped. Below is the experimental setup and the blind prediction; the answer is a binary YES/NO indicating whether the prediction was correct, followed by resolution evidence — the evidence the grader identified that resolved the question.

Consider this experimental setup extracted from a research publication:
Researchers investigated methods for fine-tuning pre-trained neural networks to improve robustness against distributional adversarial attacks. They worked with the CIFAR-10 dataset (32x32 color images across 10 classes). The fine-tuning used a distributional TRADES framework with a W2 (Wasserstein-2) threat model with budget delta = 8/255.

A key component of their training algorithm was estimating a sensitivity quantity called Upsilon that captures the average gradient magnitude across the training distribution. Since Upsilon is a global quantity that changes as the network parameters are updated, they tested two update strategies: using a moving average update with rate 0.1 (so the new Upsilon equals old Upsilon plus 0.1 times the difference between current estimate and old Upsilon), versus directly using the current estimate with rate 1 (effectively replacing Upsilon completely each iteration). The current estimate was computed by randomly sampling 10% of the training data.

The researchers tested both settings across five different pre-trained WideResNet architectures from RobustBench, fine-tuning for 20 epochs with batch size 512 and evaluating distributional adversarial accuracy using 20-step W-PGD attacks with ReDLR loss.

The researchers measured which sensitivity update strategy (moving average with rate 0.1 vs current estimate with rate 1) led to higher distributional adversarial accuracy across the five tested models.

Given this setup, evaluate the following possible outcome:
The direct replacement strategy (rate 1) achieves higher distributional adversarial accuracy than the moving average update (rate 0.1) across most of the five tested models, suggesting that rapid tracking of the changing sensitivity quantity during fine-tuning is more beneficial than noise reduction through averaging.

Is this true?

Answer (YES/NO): YES